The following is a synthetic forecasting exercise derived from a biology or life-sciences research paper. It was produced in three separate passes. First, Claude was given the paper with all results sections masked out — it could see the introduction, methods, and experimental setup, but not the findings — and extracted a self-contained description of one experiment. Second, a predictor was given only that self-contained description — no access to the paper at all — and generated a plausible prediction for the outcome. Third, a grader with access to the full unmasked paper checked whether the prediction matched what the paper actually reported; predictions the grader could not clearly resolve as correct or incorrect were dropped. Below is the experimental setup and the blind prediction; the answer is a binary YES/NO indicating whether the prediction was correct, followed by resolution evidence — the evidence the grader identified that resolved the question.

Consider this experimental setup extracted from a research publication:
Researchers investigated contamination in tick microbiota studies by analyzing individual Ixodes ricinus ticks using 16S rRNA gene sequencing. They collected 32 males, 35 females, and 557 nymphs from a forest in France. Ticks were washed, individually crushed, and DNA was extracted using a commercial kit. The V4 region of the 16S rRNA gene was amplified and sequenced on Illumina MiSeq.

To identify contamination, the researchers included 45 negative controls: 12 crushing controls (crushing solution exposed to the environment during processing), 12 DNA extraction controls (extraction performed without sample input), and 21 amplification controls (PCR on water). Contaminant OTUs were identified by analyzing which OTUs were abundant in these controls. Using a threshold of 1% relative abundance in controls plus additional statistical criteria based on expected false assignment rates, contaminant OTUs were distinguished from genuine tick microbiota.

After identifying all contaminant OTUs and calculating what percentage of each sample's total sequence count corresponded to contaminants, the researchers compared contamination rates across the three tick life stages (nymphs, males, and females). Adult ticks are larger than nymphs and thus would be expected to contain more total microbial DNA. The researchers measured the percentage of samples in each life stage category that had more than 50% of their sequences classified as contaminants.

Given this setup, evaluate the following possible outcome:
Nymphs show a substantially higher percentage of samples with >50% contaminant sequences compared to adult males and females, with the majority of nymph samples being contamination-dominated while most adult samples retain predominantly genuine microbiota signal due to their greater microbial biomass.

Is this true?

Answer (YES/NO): NO